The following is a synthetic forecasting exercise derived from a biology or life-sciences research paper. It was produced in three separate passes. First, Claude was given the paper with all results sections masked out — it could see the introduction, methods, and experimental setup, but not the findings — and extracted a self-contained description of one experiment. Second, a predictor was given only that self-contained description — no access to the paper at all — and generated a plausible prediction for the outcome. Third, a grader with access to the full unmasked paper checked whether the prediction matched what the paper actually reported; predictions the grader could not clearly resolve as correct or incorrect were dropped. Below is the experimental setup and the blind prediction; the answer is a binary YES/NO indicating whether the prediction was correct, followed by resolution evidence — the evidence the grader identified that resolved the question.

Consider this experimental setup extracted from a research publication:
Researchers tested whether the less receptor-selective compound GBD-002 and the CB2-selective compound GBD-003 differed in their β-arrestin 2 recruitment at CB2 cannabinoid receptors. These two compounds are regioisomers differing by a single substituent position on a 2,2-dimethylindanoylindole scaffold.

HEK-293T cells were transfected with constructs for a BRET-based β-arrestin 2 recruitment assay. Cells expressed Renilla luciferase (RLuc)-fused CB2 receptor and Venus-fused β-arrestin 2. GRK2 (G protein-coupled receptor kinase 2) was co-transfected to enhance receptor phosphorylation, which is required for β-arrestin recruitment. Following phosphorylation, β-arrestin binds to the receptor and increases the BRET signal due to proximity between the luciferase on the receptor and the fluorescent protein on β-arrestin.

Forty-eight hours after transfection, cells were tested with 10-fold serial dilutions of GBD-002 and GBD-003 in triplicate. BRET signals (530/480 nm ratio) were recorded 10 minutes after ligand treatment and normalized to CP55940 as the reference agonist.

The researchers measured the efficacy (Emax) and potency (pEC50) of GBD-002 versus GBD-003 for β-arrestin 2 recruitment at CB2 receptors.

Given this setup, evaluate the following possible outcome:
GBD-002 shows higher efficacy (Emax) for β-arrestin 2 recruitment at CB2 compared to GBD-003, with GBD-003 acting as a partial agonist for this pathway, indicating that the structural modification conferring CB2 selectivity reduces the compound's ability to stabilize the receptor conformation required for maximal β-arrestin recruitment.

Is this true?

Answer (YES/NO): NO